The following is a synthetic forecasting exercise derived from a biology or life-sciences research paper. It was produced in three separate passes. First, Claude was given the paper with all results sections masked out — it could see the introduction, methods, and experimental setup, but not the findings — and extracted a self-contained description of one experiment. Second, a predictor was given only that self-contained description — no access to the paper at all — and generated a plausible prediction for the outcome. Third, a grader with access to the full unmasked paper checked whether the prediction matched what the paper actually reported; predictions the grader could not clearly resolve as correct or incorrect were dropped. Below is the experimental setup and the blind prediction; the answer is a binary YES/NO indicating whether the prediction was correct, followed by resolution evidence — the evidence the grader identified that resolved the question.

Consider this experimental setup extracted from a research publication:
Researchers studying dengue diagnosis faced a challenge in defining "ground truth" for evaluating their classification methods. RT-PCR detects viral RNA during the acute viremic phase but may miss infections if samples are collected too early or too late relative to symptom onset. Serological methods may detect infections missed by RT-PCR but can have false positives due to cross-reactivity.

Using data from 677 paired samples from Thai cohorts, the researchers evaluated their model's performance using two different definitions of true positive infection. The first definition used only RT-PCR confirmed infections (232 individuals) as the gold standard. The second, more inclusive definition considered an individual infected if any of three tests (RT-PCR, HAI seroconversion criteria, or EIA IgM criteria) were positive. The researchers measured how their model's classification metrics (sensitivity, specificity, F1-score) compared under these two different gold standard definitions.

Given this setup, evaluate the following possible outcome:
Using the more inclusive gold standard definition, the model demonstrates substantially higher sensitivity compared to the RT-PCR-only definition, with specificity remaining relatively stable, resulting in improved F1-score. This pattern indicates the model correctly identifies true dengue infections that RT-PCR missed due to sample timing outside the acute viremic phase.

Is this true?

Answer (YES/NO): NO